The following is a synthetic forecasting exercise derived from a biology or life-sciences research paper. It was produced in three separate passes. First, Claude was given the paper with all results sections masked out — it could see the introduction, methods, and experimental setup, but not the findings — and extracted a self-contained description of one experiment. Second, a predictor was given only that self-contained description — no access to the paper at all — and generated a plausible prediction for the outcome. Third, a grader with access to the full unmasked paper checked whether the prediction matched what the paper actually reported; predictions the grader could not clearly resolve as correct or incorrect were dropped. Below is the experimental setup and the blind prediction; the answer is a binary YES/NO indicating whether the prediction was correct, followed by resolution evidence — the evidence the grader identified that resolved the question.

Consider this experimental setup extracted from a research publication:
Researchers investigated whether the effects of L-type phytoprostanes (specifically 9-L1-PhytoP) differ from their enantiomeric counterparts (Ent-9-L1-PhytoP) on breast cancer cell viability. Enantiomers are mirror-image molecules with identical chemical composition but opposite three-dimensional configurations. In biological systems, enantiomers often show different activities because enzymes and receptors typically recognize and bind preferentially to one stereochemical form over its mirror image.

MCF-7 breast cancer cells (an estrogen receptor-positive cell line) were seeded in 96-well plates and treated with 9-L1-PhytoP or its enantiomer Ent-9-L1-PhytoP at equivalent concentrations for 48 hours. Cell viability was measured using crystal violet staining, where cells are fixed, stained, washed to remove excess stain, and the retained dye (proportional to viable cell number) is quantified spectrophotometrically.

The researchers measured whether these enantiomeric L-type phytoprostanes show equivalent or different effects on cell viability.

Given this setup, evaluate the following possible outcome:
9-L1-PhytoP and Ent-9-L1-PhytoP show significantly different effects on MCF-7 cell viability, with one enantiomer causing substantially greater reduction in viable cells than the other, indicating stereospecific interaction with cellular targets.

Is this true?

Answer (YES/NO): YES